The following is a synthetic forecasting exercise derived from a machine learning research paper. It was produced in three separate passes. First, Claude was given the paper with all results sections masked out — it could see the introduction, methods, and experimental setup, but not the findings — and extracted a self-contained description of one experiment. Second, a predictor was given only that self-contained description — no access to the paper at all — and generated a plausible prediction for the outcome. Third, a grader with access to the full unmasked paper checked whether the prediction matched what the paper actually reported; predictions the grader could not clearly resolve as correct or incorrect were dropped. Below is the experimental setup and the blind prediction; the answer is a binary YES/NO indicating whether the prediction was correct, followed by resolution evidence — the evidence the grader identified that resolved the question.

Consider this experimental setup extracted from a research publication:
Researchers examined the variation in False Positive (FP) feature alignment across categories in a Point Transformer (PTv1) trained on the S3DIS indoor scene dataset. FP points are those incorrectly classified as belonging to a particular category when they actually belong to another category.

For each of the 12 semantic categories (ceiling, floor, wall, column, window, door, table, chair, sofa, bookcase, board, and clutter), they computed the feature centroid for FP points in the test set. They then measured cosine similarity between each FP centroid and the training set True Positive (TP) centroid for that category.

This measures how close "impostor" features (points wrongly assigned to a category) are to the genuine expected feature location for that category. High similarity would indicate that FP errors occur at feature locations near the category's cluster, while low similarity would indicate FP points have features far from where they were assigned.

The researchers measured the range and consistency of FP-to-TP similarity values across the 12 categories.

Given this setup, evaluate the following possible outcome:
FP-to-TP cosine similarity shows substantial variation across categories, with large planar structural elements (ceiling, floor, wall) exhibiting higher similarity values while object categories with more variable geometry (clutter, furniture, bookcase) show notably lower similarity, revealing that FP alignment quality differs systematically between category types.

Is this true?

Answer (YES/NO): NO